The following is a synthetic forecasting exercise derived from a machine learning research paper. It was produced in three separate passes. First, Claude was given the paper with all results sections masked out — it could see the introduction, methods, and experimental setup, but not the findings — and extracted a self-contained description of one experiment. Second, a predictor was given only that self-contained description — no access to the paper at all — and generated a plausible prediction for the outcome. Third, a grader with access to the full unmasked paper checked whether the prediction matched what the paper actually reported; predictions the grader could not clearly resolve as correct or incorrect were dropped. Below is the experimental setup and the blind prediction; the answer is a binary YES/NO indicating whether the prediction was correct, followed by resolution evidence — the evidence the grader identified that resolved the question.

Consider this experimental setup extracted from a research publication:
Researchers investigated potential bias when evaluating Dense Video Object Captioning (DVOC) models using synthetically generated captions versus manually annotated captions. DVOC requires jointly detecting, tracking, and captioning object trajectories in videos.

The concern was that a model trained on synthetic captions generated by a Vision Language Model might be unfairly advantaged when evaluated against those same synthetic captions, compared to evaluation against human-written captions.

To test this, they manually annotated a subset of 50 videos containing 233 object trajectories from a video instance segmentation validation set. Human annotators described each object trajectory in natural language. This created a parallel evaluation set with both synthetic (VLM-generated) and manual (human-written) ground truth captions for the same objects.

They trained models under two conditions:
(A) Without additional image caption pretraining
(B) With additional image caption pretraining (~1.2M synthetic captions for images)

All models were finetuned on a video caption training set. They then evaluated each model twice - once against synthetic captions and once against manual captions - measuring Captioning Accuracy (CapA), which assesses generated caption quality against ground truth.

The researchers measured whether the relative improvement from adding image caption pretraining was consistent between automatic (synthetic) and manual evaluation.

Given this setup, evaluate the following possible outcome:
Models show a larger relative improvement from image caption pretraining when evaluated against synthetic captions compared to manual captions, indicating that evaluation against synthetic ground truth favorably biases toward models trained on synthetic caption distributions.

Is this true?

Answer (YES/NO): NO